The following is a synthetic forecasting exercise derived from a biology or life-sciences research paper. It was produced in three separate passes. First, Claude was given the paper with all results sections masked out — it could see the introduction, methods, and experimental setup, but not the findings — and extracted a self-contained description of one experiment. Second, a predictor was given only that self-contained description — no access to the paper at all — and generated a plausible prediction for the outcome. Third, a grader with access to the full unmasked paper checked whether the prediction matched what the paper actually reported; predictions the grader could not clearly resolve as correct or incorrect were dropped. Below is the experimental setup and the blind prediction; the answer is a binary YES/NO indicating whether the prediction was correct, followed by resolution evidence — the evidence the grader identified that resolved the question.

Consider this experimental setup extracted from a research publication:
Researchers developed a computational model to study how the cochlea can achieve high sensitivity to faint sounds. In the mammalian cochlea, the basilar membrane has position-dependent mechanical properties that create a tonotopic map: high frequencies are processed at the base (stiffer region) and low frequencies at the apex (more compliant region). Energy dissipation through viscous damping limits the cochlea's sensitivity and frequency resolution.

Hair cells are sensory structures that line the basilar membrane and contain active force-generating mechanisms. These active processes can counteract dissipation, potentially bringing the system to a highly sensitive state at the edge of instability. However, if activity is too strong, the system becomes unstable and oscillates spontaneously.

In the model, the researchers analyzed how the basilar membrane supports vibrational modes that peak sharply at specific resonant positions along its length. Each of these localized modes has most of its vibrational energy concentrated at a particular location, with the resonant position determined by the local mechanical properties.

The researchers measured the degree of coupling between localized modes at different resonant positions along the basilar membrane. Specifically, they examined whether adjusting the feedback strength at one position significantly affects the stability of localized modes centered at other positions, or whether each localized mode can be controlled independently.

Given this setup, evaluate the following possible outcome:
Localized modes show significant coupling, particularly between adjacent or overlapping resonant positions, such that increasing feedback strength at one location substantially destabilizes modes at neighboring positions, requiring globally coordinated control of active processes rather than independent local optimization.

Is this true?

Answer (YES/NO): NO